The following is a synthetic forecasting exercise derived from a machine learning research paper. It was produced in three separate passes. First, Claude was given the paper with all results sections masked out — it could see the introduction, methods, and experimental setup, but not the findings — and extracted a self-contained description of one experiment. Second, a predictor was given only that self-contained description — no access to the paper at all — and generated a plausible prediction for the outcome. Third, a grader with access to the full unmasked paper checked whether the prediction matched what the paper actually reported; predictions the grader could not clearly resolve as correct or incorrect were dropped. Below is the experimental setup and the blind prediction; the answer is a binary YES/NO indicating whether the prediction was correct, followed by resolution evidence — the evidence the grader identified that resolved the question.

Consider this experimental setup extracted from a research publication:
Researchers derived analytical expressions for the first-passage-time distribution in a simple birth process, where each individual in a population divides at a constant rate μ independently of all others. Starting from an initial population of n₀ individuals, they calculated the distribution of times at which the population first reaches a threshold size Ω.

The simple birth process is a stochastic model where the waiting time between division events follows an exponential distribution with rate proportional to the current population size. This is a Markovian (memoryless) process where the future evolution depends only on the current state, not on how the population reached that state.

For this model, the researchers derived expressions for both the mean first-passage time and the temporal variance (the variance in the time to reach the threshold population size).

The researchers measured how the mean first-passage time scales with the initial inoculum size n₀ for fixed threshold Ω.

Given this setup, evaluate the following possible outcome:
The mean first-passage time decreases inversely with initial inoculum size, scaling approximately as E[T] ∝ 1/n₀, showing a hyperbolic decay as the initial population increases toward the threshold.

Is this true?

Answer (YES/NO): NO